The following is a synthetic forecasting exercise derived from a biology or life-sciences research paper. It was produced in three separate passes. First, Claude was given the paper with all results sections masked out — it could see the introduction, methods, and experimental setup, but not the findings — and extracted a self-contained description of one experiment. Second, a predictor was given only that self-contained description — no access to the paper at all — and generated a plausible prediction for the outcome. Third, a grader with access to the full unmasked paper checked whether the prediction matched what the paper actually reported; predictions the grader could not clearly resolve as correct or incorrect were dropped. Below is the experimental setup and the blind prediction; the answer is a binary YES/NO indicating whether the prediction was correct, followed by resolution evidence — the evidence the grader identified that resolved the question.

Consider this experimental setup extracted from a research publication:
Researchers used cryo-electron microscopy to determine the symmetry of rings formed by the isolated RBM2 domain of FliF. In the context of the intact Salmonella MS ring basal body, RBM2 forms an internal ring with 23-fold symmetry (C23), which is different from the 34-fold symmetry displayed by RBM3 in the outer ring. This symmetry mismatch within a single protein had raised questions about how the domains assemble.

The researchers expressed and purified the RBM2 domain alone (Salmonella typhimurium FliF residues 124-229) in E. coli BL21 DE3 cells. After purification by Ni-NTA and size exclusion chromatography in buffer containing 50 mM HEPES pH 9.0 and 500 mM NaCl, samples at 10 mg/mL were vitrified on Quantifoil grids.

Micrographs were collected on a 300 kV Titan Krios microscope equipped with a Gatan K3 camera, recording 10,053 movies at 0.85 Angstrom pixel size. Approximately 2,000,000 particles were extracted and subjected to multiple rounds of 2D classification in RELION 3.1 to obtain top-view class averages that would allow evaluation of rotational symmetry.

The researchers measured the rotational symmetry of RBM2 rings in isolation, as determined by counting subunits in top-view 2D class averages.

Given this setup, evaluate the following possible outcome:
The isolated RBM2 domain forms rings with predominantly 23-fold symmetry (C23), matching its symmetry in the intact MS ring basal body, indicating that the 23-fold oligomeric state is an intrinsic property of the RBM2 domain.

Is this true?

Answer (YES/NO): YES